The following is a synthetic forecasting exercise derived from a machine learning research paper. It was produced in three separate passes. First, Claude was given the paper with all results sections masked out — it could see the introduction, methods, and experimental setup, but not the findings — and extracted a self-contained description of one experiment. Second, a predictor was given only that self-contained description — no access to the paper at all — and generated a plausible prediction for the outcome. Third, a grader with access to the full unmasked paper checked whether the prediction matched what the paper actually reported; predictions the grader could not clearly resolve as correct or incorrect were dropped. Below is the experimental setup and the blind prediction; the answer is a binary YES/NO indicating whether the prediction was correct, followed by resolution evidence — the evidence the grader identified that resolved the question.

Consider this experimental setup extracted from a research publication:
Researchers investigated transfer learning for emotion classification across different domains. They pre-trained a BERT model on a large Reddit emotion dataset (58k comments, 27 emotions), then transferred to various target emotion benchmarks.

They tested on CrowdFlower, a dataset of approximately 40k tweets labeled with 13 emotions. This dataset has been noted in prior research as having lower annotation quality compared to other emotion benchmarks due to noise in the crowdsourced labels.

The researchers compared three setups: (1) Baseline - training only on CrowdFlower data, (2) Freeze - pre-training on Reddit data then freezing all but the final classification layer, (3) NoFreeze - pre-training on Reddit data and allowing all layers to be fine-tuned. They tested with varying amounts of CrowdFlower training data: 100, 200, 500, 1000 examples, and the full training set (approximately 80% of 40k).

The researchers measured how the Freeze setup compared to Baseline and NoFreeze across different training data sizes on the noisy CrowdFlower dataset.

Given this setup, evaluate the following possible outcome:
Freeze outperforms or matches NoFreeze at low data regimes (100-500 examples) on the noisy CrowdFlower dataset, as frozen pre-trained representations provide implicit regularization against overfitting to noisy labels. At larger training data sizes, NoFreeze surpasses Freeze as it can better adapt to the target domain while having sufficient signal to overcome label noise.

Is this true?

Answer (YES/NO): NO